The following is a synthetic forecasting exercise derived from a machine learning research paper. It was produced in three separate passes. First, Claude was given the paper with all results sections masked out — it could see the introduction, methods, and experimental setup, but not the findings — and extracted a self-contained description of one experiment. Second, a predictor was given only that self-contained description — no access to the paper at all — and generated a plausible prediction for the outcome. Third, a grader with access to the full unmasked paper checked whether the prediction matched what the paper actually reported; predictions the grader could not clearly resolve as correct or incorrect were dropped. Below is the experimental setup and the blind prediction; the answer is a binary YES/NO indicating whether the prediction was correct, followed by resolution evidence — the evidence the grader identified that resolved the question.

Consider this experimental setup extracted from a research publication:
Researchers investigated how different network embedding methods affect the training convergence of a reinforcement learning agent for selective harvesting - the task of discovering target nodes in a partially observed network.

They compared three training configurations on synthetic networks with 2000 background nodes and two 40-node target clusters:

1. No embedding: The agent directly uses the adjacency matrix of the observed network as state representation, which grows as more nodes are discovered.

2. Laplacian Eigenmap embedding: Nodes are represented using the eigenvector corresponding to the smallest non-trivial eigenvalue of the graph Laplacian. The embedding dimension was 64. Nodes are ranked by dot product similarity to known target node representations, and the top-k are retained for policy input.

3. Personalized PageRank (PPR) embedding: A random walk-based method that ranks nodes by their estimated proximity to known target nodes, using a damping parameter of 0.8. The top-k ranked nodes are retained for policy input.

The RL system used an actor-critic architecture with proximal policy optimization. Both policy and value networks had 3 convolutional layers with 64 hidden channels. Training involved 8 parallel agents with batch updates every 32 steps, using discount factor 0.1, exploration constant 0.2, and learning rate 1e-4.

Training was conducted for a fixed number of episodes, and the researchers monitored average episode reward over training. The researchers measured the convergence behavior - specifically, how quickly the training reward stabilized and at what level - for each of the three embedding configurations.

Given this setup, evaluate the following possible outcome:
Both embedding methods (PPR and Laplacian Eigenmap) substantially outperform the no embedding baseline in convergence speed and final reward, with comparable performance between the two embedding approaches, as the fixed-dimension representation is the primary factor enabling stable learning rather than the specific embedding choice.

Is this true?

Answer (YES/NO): NO